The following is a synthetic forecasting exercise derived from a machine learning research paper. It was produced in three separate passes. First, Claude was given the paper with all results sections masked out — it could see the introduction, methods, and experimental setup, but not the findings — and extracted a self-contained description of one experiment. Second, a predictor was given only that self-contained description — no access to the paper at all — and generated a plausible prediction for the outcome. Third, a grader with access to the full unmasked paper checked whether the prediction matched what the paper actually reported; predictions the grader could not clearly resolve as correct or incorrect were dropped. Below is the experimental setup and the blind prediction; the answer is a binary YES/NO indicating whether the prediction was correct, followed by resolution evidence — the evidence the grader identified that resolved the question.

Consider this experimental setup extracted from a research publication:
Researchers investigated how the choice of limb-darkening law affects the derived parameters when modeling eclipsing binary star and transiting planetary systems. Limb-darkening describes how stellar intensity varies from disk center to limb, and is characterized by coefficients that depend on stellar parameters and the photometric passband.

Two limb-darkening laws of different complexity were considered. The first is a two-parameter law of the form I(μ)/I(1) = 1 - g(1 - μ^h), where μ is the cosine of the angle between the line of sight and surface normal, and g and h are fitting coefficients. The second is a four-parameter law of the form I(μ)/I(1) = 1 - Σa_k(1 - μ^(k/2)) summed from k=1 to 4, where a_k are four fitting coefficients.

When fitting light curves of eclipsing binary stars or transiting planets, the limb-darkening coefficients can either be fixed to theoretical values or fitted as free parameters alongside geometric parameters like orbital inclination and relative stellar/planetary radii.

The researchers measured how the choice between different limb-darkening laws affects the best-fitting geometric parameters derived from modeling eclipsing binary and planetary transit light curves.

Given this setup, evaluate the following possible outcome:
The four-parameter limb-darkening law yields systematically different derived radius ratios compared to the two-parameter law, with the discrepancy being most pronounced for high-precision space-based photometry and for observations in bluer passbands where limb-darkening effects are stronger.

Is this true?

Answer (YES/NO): NO